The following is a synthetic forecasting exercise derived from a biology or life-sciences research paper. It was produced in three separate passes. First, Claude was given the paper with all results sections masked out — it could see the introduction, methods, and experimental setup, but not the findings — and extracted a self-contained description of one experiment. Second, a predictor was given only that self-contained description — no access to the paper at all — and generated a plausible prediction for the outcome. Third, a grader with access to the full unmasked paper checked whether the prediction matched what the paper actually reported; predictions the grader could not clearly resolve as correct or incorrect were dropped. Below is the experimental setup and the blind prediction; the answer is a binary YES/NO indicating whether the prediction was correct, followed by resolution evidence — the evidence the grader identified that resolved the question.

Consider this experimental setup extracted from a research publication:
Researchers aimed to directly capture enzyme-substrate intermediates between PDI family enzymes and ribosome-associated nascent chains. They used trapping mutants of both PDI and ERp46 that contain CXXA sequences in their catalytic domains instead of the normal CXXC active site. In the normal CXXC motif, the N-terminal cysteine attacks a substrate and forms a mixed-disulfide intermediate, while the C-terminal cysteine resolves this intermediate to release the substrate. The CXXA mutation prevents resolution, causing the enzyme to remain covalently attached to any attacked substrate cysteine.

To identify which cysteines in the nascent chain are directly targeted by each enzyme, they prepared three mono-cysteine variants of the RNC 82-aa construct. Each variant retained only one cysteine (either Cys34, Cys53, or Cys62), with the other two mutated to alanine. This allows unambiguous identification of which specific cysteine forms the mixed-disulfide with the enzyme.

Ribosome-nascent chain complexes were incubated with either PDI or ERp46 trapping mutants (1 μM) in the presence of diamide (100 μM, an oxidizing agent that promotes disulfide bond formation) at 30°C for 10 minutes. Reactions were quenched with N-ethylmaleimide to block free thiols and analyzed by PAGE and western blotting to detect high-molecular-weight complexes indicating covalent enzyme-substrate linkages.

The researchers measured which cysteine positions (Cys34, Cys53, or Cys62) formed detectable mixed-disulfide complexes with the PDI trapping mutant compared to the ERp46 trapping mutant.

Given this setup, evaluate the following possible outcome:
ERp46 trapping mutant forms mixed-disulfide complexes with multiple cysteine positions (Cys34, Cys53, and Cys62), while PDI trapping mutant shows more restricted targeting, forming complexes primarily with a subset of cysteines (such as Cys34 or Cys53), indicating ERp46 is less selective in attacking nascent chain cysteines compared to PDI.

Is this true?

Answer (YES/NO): NO